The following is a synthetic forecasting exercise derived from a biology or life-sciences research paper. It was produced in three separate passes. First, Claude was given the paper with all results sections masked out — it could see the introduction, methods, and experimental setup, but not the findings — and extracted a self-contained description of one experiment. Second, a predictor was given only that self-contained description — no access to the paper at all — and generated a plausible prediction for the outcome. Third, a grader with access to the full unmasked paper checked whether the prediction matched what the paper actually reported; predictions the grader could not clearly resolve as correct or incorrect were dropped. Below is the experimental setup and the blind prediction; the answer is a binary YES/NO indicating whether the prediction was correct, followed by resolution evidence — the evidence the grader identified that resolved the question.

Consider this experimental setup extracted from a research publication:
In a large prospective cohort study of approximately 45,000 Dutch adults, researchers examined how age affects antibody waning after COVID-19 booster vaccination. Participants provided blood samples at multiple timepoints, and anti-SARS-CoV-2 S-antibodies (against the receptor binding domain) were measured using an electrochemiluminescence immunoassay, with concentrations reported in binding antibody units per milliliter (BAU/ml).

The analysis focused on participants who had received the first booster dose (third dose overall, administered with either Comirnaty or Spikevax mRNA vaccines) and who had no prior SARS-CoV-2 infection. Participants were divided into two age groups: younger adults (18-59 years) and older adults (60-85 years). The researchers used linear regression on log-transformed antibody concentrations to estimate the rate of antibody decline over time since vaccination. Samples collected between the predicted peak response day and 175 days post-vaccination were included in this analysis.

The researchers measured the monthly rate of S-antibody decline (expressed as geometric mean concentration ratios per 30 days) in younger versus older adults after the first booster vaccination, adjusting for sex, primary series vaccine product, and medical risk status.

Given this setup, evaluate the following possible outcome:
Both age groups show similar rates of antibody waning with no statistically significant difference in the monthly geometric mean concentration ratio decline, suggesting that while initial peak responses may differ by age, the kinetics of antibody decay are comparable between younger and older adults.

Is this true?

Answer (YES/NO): NO